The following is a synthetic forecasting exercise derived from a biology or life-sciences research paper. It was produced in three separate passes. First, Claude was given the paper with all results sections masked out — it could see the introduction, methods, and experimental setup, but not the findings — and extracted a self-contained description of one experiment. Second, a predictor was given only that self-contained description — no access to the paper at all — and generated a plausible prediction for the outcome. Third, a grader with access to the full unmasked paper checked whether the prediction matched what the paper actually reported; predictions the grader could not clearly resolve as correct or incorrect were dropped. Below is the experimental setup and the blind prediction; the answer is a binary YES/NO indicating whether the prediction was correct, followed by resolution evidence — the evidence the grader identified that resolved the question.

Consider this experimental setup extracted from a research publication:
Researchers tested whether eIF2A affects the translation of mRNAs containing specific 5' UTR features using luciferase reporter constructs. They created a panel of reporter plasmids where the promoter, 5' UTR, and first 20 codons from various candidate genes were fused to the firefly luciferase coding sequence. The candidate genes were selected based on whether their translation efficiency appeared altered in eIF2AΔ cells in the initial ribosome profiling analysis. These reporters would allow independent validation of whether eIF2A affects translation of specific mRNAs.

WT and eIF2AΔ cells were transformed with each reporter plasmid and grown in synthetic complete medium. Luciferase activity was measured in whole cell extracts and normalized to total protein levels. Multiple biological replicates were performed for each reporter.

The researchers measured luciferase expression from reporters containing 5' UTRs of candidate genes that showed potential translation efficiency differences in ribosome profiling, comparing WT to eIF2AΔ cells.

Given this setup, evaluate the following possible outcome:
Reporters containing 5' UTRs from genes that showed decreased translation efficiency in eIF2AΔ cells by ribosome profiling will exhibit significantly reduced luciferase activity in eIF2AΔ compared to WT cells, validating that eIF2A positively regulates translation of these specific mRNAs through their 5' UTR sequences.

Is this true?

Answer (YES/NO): NO